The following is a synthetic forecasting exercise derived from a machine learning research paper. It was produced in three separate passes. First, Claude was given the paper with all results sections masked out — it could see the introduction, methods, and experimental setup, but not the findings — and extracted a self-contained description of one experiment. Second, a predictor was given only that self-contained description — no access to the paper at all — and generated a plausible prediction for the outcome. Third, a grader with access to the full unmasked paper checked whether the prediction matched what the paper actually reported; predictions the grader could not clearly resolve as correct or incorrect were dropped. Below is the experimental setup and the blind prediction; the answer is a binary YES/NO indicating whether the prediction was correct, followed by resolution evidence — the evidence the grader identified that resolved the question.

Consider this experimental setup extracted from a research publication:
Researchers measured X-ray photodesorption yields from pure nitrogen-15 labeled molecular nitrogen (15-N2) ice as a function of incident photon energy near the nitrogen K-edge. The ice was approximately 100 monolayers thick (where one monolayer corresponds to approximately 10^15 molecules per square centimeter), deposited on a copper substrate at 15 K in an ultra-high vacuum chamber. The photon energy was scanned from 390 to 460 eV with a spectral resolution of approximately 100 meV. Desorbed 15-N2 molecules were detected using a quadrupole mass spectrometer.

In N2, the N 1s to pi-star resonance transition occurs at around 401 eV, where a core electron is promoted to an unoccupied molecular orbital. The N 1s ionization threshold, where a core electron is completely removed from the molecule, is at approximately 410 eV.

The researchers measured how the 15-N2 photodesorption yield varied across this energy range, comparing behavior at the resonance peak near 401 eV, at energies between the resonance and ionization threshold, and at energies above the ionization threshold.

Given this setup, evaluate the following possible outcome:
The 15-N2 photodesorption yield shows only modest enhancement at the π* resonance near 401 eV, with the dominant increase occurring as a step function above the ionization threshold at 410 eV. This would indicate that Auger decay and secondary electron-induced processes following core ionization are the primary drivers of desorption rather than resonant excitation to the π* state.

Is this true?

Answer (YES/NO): NO